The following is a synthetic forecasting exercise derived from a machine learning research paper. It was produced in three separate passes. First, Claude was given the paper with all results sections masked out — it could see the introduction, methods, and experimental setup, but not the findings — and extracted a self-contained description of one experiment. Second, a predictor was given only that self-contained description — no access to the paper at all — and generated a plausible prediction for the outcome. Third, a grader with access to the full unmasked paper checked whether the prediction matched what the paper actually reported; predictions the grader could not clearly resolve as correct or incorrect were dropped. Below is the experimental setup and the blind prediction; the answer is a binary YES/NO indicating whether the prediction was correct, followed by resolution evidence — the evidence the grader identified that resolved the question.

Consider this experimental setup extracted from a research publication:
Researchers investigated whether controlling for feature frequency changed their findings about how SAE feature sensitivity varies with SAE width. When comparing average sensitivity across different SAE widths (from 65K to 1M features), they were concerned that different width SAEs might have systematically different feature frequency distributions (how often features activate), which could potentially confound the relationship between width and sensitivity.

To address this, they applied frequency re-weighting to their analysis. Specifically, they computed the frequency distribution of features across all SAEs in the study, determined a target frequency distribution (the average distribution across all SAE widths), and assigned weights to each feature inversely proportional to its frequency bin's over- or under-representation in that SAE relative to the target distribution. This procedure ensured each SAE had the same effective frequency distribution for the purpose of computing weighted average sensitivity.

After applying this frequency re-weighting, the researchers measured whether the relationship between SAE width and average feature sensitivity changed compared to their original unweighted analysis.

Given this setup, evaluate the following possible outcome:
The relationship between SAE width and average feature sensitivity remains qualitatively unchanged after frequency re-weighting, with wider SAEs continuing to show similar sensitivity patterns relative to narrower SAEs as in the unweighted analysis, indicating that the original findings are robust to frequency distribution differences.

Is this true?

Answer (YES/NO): YES